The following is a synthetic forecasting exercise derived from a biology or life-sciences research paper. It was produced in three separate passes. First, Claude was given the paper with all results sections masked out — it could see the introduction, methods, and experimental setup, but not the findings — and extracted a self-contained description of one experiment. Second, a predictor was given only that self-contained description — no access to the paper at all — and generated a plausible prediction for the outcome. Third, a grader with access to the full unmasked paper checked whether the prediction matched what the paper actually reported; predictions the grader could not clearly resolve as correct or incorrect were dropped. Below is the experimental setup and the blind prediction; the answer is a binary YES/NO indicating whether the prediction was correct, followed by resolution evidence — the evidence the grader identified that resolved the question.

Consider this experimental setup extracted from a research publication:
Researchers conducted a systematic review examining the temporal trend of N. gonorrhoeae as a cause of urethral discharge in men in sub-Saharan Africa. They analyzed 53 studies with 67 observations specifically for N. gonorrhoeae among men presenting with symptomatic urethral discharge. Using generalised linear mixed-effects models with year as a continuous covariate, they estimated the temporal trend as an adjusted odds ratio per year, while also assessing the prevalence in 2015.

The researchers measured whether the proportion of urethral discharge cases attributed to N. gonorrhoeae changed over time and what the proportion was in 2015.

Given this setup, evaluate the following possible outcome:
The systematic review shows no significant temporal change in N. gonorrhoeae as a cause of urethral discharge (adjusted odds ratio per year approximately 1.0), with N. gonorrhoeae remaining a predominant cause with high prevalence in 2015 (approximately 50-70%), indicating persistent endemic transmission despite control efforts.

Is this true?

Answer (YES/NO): NO